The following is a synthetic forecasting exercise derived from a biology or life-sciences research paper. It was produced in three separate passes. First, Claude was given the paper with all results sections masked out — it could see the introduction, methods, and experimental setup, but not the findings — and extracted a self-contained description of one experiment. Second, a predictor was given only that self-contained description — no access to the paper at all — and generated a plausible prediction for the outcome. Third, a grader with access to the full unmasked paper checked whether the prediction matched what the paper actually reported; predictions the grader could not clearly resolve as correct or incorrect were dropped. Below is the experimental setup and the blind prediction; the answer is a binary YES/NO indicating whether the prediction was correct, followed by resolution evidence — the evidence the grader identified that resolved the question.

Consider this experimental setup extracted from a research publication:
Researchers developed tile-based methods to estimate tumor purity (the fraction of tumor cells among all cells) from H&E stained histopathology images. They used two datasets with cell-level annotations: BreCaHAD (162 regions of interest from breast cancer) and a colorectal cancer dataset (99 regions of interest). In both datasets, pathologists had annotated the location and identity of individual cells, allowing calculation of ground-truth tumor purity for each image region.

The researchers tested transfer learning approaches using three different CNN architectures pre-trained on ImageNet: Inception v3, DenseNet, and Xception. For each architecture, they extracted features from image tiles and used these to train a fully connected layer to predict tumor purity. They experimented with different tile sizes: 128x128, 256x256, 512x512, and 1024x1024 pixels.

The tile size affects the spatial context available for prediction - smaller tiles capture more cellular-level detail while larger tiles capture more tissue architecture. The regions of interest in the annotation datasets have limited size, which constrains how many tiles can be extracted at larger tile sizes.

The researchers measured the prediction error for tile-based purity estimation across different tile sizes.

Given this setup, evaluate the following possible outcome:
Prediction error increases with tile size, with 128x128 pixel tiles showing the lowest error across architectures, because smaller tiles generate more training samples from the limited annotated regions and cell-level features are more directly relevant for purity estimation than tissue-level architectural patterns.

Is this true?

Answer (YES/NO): NO